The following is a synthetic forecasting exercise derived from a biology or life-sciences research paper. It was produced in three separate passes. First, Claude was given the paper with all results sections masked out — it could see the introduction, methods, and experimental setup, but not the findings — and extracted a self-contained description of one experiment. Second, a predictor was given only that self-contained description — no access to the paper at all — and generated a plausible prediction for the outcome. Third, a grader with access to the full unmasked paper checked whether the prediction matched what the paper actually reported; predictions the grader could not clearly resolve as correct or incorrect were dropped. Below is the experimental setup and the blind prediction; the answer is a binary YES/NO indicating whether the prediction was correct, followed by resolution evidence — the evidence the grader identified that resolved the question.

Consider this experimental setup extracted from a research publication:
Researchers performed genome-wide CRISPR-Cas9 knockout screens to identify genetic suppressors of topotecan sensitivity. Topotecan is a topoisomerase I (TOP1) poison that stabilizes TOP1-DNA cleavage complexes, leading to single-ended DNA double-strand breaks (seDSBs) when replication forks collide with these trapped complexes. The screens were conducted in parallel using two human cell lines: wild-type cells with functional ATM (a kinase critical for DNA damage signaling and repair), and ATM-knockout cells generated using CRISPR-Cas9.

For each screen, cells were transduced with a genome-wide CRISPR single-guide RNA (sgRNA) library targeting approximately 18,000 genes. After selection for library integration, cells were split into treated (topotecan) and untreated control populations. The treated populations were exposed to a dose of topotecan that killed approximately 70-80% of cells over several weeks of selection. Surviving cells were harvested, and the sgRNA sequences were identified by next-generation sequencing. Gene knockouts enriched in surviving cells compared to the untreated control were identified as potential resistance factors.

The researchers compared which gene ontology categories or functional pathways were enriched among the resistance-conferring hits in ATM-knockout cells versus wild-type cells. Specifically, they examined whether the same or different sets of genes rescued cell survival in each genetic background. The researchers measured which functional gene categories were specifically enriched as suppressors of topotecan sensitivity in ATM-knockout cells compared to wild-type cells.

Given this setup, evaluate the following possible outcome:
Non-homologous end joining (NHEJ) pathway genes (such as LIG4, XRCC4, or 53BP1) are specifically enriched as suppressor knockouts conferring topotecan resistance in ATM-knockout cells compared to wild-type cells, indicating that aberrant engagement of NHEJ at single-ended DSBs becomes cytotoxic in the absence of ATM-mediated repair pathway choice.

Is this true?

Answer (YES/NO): NO